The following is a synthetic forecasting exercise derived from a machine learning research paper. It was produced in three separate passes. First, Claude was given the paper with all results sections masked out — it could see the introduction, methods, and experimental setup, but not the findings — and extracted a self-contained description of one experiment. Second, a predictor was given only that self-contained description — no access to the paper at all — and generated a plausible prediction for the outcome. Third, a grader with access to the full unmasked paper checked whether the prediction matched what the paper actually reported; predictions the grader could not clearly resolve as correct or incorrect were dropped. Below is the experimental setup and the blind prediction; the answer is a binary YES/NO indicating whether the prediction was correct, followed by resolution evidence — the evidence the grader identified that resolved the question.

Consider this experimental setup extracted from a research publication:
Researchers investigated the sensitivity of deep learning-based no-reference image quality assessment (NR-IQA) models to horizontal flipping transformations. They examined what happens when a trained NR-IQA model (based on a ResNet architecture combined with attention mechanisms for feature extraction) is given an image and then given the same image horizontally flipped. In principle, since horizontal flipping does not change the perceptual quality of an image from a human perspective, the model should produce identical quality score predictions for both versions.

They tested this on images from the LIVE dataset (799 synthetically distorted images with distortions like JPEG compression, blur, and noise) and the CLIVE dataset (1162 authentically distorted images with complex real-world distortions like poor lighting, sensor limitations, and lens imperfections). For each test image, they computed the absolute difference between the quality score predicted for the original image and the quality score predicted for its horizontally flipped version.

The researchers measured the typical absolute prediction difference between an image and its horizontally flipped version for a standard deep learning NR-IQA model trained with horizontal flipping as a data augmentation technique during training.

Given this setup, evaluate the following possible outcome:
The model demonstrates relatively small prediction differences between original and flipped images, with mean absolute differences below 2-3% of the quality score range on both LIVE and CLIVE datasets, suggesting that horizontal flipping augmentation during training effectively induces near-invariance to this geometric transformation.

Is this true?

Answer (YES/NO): NO